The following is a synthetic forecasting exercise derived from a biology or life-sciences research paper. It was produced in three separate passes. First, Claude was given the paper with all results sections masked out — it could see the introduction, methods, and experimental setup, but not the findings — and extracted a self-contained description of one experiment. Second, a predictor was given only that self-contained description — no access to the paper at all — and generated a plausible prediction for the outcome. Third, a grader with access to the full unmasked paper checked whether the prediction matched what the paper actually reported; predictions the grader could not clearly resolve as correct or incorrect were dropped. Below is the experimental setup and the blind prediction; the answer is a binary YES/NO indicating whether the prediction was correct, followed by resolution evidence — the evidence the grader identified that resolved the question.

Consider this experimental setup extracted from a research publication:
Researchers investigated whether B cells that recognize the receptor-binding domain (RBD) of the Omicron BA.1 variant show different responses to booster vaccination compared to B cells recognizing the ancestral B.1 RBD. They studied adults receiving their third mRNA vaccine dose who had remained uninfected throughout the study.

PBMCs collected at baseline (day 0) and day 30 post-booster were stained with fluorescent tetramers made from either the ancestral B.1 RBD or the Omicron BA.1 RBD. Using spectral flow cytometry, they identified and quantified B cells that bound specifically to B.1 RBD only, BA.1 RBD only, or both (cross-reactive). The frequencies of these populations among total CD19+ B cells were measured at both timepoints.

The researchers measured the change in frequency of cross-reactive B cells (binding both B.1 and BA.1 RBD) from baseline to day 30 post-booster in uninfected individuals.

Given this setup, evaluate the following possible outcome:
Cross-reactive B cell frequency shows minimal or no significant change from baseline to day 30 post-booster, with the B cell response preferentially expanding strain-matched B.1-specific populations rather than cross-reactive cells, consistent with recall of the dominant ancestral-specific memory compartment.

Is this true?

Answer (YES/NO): NO